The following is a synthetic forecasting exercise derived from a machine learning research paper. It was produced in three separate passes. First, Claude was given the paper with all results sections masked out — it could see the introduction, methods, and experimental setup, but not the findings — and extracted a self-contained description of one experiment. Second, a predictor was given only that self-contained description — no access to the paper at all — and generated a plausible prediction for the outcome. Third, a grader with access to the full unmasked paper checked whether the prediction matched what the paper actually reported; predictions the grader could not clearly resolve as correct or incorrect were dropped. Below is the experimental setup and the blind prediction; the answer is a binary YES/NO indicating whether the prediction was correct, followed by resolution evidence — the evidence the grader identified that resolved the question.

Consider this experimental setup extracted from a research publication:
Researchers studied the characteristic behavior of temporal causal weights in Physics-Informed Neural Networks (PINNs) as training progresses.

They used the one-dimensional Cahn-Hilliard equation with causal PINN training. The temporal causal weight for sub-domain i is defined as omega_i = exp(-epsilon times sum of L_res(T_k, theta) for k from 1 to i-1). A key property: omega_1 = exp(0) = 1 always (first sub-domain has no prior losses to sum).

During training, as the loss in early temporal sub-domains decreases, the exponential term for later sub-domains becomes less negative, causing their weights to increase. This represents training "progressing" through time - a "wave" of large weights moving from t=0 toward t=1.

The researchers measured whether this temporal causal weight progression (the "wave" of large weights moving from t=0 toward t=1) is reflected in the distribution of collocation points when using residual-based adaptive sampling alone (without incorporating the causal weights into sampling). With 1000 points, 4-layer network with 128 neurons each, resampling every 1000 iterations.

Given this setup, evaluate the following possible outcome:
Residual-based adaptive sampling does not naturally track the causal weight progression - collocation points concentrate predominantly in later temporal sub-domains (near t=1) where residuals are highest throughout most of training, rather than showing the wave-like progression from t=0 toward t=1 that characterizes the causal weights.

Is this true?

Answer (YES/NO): NO